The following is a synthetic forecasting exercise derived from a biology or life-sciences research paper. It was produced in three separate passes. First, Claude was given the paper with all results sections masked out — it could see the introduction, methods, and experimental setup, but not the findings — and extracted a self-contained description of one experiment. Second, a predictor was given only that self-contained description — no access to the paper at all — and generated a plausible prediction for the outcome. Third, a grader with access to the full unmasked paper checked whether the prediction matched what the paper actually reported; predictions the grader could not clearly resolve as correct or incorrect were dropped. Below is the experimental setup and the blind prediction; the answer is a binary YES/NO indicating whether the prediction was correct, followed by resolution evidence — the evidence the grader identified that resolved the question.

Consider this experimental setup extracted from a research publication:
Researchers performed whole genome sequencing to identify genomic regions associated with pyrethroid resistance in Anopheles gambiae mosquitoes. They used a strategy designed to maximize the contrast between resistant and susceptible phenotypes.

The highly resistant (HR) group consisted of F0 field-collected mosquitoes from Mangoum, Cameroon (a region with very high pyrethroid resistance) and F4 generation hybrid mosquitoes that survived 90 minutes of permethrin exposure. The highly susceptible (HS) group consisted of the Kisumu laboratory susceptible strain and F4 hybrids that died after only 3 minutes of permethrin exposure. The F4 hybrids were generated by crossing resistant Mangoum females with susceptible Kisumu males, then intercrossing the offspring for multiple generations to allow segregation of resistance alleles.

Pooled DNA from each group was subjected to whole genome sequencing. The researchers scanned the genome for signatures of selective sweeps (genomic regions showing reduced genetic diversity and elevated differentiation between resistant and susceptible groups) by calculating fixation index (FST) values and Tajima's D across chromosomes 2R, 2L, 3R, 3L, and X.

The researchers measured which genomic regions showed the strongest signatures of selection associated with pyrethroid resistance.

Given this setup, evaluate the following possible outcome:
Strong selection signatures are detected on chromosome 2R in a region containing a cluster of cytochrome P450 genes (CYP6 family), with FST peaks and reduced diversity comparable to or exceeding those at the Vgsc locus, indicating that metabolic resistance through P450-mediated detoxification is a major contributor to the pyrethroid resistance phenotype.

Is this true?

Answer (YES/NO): YES